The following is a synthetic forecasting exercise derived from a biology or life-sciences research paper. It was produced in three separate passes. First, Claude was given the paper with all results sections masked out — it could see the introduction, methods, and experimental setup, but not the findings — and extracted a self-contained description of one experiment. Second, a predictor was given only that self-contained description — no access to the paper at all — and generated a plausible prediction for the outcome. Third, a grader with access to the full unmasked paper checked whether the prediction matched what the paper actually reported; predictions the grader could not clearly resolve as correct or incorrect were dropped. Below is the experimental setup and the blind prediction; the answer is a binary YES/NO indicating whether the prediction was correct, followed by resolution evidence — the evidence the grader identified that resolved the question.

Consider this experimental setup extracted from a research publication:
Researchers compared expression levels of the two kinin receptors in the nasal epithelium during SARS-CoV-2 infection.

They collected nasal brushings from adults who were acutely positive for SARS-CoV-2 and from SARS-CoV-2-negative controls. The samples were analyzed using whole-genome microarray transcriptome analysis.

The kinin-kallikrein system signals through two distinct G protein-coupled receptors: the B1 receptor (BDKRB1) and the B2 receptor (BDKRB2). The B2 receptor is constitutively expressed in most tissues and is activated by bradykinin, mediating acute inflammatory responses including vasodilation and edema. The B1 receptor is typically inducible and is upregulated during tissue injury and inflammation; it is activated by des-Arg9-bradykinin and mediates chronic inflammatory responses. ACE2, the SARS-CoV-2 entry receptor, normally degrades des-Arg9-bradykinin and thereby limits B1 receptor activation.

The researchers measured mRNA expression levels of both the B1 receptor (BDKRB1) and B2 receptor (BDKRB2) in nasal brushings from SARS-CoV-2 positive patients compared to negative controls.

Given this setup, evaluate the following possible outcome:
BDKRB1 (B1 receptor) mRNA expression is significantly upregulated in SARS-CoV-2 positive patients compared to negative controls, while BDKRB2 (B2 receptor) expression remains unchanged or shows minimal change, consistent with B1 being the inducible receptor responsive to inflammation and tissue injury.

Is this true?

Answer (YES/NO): NO